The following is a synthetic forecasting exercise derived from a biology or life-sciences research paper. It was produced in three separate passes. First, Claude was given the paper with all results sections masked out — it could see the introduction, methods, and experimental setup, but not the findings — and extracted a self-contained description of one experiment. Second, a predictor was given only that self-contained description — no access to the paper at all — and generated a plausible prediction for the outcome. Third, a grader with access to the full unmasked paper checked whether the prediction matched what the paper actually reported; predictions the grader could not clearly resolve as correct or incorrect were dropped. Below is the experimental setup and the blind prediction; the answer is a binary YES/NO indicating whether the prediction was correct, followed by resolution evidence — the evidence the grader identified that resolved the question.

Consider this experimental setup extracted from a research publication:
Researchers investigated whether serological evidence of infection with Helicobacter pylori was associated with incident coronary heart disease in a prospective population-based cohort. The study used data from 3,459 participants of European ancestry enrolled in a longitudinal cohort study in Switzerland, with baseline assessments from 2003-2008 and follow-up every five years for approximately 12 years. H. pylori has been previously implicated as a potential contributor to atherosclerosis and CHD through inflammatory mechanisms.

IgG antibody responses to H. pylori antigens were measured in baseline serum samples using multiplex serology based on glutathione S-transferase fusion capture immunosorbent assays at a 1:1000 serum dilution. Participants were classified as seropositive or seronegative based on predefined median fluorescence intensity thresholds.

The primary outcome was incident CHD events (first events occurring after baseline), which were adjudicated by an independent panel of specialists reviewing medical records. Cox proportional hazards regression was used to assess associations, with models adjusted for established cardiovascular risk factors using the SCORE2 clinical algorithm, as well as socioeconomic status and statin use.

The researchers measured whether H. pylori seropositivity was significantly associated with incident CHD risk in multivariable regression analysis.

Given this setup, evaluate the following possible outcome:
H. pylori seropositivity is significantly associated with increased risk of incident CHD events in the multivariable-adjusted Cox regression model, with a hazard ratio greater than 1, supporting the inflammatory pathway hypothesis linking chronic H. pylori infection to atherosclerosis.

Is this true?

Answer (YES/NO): NO